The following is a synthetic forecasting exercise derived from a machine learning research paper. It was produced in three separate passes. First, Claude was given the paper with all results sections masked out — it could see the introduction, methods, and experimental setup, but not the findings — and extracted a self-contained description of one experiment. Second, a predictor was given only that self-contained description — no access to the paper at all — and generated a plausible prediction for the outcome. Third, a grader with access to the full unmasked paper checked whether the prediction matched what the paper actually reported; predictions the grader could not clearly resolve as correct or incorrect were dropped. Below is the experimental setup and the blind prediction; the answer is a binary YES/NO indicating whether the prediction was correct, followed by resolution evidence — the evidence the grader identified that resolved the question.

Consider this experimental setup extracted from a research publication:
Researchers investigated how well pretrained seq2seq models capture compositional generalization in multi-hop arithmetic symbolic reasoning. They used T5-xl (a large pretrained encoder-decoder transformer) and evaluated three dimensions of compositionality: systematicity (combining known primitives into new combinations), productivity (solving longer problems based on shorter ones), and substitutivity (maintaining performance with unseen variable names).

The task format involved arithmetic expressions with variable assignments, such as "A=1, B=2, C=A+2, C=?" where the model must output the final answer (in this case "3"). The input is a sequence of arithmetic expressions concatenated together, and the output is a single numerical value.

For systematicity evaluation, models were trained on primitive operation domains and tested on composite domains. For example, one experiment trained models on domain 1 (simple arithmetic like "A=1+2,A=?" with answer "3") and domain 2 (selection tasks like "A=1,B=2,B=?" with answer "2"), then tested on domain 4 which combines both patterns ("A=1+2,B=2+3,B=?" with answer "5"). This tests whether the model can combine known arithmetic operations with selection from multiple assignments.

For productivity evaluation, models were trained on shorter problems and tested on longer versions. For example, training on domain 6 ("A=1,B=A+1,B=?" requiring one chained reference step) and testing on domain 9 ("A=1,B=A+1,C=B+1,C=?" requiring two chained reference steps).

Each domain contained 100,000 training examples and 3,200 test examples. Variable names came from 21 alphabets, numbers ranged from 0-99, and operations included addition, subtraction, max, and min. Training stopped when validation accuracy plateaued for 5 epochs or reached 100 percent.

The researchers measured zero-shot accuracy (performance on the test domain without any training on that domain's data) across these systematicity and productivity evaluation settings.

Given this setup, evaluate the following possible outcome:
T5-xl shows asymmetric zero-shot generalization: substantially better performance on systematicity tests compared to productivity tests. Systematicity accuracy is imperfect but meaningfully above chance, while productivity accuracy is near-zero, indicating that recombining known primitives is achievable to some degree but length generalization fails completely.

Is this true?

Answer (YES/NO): NO